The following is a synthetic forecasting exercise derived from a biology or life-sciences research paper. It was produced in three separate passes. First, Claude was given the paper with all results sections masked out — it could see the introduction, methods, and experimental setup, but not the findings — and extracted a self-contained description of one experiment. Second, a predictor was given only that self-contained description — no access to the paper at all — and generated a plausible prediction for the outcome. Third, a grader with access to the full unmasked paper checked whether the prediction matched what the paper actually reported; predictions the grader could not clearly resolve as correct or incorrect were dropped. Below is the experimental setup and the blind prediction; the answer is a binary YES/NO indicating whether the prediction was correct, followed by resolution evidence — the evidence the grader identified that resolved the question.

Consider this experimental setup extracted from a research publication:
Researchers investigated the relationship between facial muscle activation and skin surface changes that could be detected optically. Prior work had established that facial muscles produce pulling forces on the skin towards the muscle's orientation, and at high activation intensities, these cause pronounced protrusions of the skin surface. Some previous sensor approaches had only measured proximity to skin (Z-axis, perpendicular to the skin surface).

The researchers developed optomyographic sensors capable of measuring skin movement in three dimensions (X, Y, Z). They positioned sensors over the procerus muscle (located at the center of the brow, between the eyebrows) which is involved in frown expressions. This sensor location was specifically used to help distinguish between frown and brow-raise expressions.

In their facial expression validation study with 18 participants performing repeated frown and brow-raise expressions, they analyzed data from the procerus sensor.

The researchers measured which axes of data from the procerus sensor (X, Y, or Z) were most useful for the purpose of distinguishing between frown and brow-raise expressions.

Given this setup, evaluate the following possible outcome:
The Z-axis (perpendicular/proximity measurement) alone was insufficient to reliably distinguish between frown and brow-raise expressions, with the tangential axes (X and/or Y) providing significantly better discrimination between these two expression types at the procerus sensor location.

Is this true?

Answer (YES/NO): NO